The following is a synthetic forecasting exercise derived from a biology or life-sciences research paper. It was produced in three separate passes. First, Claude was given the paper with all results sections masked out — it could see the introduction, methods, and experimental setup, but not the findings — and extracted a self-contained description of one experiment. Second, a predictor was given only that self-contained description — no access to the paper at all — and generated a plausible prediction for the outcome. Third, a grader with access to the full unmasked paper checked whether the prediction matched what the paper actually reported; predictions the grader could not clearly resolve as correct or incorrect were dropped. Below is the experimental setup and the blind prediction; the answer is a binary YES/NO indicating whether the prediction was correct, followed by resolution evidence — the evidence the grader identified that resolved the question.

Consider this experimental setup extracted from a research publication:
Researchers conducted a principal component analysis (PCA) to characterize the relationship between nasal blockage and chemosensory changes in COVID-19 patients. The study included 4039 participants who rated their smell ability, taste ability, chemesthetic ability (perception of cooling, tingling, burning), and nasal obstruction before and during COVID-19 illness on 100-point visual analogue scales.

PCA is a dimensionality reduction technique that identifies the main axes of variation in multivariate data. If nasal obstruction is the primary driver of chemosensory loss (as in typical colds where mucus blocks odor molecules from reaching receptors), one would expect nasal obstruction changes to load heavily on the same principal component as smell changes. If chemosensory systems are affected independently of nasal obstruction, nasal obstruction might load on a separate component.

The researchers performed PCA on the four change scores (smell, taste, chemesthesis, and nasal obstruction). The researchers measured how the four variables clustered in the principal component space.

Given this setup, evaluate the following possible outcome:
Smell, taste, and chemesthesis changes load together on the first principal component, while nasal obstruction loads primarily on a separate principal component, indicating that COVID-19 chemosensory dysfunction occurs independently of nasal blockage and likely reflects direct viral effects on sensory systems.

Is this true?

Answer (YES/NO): YES